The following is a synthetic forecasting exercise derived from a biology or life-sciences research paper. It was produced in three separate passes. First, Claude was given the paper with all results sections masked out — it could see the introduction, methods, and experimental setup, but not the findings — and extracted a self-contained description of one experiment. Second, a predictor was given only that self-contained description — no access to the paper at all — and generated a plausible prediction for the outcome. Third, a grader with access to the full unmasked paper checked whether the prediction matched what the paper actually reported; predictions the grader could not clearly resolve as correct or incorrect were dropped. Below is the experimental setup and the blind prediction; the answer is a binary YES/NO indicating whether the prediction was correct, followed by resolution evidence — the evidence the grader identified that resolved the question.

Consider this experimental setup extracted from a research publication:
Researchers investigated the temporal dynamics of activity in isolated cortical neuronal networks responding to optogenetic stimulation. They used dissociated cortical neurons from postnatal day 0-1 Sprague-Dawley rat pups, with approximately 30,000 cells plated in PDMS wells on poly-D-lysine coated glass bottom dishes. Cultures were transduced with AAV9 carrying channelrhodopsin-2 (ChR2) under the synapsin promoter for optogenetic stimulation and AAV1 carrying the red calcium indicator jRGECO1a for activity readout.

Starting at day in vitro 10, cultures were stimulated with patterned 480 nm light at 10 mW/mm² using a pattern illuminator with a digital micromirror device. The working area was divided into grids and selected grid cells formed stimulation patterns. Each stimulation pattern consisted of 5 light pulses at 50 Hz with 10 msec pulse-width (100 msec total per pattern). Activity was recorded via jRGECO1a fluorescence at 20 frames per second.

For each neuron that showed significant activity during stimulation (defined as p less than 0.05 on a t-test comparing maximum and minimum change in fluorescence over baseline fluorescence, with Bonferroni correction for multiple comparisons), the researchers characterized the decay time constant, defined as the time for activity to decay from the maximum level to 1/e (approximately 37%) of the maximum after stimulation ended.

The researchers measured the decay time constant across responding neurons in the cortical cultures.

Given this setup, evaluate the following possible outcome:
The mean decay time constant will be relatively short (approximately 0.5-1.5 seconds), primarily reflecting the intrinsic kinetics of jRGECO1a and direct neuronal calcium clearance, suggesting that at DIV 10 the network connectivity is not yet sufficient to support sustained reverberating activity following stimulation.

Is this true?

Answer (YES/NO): NO